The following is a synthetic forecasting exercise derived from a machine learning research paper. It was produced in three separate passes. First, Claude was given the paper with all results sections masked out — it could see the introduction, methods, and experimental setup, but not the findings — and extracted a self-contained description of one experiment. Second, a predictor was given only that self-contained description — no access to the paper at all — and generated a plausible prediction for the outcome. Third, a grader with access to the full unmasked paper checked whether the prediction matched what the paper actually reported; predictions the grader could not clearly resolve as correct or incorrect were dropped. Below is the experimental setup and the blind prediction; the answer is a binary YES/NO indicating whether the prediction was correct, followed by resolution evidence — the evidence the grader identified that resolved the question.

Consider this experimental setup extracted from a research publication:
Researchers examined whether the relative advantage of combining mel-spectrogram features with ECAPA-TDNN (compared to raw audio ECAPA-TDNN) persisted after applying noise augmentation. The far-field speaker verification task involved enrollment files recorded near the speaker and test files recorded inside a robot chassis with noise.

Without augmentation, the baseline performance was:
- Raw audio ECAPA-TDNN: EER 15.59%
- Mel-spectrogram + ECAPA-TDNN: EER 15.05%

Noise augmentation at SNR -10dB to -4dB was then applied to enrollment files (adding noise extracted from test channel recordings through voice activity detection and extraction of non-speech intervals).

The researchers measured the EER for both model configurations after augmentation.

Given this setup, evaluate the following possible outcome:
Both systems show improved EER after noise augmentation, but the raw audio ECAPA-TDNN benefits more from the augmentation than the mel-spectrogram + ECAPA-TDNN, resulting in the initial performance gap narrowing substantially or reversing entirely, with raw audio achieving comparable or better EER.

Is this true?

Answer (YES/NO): NO